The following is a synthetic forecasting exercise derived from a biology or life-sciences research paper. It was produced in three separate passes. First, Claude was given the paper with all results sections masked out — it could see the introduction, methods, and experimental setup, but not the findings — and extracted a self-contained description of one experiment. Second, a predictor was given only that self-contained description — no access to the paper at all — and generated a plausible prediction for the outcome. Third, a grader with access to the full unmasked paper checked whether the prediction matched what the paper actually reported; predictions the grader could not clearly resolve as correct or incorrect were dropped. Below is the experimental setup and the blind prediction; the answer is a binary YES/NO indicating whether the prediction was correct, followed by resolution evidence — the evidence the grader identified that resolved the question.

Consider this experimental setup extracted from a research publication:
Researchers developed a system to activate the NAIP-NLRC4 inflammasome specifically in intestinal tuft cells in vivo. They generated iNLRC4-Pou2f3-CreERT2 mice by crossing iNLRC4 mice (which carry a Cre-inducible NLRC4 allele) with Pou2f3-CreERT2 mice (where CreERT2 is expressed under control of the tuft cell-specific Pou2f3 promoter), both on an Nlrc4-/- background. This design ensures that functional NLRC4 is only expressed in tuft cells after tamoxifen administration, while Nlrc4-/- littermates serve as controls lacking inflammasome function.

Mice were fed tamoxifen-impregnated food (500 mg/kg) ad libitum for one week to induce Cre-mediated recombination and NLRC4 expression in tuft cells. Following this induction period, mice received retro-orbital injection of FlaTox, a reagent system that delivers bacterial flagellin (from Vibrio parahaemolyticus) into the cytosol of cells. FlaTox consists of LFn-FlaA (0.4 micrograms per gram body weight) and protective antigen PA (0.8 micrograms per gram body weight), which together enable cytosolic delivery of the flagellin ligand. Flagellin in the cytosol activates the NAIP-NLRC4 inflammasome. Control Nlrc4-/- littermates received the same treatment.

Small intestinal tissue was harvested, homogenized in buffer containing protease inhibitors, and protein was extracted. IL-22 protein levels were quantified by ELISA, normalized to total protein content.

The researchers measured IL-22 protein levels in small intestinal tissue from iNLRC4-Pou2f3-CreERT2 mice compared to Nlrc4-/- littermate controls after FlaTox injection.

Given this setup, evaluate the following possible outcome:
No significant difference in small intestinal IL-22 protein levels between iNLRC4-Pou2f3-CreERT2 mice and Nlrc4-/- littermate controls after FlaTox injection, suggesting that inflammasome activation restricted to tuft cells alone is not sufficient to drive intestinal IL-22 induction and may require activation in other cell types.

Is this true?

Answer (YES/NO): NO